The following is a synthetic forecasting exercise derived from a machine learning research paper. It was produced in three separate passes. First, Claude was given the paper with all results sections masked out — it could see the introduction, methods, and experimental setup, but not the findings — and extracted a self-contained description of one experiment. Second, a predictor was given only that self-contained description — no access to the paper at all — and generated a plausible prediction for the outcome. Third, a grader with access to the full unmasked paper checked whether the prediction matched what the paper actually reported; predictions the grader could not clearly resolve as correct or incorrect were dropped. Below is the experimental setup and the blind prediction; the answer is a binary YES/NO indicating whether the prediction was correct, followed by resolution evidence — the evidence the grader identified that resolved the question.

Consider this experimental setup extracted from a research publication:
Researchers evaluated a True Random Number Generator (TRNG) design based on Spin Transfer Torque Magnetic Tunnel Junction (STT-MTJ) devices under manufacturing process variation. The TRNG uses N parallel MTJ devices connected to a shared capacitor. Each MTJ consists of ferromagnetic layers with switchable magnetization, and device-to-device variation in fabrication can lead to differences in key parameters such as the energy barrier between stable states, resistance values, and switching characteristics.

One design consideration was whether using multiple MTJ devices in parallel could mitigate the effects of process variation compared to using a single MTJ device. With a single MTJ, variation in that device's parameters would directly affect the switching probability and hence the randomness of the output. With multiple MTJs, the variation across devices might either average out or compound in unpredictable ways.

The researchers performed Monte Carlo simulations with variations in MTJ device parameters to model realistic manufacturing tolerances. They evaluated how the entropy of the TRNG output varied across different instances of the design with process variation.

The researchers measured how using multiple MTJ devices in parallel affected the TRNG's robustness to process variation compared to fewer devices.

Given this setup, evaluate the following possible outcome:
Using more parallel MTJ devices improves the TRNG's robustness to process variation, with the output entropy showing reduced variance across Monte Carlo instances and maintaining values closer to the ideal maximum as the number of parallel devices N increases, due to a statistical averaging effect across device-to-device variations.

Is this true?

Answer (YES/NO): YES